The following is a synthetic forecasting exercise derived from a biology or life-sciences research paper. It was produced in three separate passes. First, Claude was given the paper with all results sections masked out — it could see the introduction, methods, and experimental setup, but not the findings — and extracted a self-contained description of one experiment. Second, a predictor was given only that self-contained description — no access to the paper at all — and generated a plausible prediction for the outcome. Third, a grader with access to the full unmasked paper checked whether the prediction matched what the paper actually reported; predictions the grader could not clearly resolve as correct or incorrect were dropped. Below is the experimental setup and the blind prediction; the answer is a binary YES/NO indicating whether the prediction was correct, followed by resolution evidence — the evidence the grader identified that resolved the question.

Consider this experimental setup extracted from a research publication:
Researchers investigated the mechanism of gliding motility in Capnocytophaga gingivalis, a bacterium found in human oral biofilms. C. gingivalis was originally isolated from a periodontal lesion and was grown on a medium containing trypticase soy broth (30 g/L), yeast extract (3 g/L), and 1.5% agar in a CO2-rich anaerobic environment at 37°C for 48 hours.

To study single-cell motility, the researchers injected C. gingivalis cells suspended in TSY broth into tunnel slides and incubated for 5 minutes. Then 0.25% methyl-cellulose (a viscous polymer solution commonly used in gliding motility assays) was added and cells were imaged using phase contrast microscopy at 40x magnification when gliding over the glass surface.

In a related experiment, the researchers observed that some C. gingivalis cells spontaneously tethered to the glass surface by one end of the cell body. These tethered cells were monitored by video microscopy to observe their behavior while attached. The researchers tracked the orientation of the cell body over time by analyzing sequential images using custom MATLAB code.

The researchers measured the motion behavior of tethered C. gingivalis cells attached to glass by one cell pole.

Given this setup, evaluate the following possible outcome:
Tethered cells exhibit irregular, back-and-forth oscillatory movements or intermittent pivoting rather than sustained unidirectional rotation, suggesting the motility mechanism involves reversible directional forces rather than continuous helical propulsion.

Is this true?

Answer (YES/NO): NO